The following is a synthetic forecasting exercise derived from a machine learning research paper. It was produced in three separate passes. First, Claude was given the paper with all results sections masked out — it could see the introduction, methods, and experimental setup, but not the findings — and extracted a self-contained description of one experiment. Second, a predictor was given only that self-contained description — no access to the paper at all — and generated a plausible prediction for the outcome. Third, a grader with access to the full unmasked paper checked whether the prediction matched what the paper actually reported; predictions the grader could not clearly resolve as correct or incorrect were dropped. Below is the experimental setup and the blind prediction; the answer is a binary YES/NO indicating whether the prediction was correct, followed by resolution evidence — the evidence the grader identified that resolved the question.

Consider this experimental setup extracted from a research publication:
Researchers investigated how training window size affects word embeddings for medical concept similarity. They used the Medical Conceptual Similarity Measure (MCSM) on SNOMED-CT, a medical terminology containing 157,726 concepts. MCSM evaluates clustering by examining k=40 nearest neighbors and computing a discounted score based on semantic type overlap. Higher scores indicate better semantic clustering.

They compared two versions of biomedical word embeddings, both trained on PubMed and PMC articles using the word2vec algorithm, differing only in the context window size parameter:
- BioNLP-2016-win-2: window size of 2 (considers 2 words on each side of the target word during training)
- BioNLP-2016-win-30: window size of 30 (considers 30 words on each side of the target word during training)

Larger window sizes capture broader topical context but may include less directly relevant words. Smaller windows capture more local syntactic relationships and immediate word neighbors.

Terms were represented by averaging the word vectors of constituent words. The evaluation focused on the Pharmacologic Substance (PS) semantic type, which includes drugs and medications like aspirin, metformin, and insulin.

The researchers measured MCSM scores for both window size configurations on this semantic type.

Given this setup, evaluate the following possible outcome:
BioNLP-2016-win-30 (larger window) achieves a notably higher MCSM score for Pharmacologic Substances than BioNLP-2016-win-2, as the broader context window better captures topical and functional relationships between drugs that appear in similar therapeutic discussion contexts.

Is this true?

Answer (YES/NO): NO